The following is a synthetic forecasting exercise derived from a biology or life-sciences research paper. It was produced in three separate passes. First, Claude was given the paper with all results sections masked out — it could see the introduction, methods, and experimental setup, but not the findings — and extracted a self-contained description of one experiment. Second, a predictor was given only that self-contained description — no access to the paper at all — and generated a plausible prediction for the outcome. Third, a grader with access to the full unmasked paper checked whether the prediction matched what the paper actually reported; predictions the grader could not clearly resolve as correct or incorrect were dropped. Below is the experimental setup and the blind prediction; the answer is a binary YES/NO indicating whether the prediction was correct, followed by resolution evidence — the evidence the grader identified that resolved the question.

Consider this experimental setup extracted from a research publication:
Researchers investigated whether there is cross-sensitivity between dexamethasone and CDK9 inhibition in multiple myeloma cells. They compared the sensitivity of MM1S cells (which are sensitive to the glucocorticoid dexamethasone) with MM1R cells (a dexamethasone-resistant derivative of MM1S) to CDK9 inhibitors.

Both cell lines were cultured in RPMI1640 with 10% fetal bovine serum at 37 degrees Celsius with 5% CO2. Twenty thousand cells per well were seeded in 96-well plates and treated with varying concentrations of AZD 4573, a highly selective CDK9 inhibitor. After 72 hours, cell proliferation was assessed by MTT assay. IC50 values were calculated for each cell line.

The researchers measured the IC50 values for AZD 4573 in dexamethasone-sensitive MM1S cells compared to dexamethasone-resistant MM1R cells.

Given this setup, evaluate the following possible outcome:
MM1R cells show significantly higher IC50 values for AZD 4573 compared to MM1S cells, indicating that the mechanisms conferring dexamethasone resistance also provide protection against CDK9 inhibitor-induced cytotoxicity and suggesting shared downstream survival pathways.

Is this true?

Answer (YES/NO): NO